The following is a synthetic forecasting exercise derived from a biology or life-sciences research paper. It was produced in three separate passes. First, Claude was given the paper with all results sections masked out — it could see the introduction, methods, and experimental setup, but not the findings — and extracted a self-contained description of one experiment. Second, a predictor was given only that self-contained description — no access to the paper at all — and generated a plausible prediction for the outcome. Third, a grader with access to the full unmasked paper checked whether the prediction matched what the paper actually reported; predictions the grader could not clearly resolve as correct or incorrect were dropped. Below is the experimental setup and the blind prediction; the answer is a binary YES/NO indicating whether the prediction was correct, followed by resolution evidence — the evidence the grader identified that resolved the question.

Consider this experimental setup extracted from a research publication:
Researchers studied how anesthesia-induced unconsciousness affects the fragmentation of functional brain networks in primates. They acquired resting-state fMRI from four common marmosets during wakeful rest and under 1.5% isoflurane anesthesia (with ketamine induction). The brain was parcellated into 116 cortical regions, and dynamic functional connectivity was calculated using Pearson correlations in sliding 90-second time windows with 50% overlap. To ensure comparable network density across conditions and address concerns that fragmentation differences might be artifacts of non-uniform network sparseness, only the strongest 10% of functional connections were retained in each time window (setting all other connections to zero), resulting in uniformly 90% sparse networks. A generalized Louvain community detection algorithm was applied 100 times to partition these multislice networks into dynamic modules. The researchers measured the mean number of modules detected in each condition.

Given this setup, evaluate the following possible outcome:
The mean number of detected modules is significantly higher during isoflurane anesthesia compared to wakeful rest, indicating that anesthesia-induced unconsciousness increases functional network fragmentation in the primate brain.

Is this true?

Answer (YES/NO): YES